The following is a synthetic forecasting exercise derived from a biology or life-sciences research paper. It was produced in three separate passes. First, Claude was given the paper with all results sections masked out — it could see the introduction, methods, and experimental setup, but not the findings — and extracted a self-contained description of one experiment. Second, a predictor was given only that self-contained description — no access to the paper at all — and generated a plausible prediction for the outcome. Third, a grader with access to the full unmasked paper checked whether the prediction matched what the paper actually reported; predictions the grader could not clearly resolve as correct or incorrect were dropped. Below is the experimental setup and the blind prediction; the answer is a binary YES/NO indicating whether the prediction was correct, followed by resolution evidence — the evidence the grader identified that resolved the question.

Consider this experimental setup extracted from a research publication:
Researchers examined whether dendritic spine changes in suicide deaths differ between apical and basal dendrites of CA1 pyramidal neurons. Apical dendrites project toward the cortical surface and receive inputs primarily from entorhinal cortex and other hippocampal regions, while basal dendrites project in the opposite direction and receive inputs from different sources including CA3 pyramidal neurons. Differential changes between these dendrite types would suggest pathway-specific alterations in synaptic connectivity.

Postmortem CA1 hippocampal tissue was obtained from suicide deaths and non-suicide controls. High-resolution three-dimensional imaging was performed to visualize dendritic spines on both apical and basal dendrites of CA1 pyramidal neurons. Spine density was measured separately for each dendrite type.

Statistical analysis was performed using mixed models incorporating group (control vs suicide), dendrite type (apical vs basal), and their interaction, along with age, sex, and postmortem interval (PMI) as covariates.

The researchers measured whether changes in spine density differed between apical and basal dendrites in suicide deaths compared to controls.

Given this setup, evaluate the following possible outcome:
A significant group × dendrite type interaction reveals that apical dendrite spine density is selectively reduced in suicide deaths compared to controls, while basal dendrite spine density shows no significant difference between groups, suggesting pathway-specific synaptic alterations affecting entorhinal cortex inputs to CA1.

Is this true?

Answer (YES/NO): NO